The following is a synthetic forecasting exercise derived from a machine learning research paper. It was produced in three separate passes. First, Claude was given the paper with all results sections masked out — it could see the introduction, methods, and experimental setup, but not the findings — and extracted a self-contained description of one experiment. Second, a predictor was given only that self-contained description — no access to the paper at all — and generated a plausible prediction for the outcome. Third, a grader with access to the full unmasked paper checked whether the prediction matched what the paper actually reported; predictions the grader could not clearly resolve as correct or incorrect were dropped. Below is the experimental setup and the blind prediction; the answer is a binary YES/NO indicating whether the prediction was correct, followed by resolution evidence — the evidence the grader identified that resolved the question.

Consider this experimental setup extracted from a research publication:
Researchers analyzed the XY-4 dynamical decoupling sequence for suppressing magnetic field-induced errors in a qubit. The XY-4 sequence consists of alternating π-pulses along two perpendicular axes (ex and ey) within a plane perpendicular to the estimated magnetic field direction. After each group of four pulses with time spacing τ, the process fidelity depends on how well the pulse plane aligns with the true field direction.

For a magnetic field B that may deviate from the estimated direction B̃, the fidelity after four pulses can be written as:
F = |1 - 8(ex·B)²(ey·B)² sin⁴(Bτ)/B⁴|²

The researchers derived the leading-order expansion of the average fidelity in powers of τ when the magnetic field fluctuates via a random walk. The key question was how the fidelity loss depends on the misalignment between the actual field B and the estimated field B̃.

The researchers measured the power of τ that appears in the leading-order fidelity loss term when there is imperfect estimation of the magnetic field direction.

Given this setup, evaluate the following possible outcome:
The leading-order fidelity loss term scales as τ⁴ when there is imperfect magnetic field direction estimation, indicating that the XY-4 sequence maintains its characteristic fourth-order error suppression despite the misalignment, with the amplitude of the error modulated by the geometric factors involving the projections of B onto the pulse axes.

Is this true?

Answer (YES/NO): YES